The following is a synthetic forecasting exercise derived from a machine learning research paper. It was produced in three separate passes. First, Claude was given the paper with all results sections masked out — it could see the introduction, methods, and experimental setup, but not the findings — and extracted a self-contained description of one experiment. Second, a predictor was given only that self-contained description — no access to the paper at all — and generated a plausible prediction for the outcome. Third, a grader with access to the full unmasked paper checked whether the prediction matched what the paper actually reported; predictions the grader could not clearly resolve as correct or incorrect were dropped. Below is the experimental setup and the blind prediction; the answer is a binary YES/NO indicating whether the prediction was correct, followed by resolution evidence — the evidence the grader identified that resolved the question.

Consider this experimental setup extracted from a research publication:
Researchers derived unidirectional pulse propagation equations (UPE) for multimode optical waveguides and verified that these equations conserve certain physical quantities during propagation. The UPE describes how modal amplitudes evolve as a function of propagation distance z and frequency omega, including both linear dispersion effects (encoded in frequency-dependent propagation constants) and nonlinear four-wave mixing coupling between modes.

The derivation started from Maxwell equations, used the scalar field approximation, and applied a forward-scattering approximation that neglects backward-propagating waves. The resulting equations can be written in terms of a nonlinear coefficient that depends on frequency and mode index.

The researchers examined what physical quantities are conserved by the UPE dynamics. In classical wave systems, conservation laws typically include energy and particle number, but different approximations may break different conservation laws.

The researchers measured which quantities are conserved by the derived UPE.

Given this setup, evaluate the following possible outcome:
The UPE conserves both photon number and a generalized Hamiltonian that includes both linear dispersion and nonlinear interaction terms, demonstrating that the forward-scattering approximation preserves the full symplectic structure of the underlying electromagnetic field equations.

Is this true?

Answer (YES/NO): NO